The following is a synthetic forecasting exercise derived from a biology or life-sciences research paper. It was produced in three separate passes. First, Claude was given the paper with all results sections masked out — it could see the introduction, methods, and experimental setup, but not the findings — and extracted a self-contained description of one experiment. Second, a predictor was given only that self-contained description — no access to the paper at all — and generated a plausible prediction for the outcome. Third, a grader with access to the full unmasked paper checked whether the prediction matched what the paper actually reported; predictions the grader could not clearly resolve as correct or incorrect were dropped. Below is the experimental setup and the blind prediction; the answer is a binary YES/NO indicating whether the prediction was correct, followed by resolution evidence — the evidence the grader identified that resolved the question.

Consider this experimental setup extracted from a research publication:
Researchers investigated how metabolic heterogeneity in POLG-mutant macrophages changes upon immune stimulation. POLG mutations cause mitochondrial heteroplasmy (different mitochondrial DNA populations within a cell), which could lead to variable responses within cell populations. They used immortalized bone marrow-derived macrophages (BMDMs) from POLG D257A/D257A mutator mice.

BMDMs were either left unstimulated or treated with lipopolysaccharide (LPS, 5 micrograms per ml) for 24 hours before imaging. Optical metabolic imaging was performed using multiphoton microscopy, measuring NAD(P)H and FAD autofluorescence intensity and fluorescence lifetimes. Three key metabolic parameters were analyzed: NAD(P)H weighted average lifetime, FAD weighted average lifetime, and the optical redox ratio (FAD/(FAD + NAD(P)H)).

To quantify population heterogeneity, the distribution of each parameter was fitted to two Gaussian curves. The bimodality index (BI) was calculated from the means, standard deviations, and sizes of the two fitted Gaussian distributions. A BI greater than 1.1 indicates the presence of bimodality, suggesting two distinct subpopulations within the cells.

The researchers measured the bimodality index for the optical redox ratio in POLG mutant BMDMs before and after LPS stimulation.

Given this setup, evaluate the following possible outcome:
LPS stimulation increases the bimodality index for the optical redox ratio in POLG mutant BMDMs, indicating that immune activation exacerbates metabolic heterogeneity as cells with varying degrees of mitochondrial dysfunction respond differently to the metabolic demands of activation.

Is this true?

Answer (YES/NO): YES